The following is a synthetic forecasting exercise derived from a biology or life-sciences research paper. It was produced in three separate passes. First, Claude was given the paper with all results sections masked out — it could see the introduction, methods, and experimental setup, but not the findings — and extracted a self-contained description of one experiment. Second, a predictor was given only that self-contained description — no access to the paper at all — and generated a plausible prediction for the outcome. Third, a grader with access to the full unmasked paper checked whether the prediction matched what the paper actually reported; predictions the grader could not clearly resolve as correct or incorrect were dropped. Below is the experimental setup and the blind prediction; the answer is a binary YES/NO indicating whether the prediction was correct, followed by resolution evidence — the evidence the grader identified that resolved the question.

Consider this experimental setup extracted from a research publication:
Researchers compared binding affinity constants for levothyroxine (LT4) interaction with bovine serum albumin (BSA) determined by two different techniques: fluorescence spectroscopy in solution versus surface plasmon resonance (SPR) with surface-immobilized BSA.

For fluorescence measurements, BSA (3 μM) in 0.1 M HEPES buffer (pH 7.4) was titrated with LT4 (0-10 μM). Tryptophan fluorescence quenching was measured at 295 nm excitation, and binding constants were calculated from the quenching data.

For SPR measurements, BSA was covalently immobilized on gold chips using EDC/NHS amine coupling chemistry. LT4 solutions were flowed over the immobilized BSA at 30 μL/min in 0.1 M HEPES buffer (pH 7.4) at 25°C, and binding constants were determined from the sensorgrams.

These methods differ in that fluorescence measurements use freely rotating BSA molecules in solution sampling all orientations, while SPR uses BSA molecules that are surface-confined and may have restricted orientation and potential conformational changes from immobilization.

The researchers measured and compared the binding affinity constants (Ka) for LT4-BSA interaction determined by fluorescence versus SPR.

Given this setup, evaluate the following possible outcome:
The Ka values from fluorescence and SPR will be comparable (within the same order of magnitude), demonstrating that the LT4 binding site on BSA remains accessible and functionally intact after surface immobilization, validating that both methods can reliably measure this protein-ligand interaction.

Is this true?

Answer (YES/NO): NO